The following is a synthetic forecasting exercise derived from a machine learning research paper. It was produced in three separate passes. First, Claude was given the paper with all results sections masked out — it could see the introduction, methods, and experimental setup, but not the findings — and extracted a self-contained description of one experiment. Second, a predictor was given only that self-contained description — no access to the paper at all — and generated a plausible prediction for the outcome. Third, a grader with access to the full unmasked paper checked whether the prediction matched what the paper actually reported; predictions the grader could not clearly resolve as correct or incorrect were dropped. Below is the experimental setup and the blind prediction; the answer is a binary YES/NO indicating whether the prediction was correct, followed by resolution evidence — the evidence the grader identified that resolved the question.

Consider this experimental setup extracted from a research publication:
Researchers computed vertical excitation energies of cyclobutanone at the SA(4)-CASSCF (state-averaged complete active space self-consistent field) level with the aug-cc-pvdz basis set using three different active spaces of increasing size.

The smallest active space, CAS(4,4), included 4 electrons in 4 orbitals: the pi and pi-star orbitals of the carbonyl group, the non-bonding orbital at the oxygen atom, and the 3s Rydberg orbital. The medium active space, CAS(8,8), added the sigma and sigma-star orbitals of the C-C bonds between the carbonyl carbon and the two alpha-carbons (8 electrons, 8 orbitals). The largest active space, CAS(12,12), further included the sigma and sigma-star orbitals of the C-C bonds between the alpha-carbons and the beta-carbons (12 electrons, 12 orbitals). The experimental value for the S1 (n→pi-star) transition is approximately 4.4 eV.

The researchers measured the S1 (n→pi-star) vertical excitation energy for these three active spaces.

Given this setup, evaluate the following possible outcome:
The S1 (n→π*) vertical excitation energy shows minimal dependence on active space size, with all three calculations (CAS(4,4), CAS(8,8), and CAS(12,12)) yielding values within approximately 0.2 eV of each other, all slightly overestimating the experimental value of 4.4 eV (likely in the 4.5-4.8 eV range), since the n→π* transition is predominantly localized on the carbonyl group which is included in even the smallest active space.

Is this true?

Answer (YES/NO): NO